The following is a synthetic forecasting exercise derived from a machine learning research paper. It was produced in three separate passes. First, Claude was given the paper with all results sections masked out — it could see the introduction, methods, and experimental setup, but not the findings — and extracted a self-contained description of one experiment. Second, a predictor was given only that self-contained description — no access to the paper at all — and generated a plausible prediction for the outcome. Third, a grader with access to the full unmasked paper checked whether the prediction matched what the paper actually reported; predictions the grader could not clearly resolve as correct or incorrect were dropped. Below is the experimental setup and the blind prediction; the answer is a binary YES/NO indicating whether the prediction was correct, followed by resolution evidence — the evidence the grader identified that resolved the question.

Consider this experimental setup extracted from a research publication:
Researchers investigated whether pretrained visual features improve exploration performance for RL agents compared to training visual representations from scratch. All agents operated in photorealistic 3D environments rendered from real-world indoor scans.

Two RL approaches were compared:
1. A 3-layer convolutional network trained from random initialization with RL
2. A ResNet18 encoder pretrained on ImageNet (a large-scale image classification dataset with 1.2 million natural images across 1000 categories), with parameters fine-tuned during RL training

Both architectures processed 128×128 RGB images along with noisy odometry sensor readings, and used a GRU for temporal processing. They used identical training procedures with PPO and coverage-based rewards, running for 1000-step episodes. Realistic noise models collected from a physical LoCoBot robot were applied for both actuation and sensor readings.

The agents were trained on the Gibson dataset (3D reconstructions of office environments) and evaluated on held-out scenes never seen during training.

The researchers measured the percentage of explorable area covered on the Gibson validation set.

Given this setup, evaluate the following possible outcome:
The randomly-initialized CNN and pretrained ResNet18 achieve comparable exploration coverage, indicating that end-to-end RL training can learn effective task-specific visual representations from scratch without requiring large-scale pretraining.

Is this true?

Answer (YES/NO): YES